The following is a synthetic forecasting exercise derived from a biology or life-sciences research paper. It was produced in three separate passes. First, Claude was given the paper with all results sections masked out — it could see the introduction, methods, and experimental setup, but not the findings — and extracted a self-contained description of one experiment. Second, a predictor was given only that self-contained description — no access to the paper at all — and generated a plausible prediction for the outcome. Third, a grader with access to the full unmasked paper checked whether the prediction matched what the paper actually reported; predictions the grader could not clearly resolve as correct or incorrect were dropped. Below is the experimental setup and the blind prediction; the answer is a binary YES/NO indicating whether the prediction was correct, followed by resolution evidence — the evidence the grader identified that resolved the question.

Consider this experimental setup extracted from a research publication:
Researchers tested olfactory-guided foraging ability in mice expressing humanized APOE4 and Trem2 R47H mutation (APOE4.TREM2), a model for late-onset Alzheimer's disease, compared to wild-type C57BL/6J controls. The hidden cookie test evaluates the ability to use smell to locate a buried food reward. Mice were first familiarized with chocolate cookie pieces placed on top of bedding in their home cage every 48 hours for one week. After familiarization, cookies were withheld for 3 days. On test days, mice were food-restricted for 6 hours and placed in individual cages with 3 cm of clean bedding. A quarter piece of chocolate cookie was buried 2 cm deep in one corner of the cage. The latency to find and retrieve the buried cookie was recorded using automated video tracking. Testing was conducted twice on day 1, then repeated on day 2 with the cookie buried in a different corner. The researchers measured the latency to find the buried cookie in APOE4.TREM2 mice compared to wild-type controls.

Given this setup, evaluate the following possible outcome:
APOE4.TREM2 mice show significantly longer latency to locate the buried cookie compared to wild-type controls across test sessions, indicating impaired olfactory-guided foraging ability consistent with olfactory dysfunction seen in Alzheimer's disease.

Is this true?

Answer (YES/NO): NO